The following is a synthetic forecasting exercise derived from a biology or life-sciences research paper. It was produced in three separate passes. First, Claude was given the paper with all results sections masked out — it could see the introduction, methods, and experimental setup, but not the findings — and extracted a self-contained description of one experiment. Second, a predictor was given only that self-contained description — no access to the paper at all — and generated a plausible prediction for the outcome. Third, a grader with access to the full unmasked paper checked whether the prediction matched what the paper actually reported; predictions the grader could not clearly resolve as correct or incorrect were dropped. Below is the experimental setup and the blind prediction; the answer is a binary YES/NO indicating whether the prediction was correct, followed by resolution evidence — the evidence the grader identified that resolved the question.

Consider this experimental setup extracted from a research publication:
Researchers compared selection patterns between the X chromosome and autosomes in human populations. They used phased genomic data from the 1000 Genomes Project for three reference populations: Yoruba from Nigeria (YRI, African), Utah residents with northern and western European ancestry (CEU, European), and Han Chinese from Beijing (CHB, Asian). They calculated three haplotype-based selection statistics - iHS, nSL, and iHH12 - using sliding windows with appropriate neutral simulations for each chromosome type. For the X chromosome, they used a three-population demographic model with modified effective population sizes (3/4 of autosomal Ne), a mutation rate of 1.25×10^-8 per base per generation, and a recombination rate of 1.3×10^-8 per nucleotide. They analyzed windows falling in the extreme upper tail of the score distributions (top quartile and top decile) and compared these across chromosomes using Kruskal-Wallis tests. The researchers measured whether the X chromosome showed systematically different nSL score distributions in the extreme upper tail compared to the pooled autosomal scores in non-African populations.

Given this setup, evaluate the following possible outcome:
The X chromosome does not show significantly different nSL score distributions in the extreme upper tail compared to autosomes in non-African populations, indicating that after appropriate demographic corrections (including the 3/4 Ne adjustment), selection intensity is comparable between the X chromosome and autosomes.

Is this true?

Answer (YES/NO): NO